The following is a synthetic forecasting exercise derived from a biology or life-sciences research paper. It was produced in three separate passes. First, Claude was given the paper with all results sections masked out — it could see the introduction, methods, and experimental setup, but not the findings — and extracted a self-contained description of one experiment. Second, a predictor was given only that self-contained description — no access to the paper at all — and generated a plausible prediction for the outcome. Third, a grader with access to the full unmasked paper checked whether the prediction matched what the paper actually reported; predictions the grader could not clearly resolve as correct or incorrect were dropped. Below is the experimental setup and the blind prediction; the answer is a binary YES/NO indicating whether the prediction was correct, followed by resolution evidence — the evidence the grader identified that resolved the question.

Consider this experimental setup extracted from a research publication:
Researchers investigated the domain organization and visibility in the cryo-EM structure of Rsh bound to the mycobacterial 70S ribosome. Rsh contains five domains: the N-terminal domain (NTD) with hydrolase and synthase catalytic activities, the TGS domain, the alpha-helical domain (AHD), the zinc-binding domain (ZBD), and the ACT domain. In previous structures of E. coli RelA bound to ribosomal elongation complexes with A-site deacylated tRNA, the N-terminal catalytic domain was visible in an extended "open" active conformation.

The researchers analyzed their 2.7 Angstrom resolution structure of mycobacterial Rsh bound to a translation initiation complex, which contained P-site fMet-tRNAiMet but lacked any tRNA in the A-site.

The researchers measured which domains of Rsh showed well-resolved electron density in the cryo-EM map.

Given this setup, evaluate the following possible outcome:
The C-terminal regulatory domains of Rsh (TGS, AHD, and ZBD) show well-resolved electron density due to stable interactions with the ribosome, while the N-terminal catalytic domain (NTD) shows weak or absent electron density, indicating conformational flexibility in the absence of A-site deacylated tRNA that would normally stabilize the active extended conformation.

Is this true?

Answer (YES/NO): NO